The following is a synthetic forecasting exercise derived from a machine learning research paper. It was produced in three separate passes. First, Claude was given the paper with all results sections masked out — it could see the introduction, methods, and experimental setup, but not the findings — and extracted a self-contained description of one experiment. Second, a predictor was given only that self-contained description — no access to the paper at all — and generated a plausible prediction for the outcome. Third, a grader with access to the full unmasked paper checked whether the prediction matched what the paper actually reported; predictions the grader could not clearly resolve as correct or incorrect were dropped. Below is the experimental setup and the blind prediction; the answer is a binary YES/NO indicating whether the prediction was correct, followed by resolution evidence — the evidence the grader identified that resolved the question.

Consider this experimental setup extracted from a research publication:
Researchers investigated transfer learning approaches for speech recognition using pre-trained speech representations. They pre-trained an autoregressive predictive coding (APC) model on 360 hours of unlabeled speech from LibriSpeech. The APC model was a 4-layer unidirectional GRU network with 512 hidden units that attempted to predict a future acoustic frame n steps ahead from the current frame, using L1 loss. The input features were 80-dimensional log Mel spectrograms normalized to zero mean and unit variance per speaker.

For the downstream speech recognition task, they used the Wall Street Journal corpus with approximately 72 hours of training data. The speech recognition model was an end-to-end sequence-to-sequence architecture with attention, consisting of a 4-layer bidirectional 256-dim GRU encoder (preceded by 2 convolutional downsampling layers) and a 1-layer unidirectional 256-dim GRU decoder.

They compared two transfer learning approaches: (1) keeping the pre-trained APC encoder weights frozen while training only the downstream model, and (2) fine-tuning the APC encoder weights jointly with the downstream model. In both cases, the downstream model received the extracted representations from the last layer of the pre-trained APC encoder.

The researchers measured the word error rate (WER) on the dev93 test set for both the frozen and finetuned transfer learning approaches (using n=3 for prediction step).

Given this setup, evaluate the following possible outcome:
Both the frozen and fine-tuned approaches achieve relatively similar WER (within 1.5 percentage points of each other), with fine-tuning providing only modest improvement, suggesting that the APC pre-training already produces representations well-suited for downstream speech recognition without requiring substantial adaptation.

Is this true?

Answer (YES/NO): NO